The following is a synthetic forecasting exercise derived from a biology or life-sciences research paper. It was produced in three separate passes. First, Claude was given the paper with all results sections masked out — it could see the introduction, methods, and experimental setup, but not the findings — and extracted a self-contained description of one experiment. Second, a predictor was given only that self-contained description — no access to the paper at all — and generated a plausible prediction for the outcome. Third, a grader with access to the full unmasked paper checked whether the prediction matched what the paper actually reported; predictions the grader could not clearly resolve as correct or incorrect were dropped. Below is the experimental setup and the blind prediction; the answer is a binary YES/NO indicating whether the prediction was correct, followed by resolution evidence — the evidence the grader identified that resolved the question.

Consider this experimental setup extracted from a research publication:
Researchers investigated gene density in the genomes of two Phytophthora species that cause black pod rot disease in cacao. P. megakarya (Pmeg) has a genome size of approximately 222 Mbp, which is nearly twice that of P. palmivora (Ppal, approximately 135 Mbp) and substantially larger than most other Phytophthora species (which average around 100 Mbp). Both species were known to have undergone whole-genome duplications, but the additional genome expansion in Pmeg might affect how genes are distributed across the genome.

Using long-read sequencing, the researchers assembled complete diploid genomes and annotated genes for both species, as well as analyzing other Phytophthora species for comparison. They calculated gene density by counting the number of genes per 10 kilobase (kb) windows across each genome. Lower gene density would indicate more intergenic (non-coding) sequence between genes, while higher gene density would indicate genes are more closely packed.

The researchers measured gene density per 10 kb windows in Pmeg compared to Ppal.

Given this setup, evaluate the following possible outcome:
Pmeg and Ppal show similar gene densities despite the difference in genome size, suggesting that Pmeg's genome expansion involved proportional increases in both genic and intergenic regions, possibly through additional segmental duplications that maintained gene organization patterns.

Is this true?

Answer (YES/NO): NO